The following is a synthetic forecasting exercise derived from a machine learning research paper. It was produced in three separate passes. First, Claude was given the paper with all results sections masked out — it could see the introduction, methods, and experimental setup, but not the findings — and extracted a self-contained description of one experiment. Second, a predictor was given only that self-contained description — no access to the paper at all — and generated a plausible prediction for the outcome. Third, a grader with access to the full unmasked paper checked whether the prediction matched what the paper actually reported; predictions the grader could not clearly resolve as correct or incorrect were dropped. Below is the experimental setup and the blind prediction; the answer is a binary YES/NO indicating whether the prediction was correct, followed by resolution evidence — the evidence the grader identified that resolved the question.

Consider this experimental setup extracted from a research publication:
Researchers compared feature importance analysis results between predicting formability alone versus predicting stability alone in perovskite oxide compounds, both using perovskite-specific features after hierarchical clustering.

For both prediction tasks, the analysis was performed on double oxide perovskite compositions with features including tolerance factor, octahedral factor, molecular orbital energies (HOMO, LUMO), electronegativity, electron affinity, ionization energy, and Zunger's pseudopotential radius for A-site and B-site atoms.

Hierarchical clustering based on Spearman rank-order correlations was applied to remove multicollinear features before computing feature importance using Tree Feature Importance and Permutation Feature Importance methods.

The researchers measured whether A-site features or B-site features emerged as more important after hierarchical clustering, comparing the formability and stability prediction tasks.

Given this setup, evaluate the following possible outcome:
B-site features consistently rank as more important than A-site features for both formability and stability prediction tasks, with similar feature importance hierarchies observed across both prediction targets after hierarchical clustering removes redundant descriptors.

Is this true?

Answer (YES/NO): NO